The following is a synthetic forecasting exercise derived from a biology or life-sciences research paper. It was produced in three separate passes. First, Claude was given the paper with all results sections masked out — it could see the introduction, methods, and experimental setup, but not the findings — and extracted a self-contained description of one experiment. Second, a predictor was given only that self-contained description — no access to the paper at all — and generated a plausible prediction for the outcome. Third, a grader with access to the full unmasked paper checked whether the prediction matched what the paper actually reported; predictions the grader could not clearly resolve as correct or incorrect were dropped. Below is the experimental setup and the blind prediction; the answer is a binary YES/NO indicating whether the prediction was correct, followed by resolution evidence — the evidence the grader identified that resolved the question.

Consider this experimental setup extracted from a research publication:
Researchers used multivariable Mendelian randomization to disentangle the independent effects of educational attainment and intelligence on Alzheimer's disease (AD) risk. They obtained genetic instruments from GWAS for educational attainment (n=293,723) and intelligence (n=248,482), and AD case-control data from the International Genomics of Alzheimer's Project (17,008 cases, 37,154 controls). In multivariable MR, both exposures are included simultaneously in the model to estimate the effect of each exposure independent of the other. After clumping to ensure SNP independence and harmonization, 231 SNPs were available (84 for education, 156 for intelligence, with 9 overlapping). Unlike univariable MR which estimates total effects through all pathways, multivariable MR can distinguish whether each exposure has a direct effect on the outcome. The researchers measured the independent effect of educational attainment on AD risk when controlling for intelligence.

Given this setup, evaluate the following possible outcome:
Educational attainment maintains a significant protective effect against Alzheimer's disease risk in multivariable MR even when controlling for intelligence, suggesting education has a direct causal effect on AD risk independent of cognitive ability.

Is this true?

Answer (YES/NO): NO